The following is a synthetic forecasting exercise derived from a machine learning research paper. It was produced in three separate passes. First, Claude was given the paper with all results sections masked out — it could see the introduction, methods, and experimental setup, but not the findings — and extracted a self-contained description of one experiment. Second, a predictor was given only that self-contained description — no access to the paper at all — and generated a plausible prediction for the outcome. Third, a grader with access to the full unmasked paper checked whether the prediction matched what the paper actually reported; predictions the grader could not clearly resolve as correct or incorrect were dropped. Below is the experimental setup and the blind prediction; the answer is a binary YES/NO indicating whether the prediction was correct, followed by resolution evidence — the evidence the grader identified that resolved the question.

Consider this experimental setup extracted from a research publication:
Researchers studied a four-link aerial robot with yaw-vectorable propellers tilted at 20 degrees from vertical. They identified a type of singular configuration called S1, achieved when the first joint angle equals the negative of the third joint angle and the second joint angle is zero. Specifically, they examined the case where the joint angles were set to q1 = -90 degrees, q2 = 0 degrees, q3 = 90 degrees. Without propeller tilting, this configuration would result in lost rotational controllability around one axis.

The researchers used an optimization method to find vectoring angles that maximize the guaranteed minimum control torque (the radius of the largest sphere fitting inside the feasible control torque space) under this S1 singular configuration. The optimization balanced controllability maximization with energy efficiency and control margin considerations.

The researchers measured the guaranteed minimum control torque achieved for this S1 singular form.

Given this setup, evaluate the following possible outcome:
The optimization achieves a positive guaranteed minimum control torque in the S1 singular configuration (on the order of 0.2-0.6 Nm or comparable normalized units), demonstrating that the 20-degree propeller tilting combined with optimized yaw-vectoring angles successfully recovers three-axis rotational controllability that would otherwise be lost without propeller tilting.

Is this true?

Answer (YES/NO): NO